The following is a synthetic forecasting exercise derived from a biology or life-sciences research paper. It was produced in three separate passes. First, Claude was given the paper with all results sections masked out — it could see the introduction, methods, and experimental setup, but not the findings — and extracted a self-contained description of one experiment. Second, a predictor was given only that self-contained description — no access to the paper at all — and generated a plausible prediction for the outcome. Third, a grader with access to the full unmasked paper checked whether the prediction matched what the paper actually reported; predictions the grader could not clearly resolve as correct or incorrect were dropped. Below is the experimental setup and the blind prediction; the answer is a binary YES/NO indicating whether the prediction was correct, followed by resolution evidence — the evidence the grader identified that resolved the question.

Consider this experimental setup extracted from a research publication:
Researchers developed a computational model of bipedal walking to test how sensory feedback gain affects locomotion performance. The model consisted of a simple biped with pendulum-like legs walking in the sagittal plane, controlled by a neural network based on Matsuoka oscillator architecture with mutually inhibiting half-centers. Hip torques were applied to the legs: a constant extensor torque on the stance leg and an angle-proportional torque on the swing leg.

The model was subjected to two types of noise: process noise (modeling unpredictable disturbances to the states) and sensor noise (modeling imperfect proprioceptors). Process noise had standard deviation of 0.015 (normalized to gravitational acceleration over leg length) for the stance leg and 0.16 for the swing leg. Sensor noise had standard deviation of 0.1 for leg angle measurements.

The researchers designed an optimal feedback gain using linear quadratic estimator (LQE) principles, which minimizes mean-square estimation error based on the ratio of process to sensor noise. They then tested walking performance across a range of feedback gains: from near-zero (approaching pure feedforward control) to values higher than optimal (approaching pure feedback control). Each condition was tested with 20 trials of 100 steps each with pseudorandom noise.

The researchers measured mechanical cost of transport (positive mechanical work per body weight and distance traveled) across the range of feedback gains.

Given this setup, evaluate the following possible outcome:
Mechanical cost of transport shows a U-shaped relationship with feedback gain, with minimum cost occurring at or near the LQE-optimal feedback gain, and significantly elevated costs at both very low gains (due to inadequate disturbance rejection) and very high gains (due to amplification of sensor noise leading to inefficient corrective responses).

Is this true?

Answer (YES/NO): YES